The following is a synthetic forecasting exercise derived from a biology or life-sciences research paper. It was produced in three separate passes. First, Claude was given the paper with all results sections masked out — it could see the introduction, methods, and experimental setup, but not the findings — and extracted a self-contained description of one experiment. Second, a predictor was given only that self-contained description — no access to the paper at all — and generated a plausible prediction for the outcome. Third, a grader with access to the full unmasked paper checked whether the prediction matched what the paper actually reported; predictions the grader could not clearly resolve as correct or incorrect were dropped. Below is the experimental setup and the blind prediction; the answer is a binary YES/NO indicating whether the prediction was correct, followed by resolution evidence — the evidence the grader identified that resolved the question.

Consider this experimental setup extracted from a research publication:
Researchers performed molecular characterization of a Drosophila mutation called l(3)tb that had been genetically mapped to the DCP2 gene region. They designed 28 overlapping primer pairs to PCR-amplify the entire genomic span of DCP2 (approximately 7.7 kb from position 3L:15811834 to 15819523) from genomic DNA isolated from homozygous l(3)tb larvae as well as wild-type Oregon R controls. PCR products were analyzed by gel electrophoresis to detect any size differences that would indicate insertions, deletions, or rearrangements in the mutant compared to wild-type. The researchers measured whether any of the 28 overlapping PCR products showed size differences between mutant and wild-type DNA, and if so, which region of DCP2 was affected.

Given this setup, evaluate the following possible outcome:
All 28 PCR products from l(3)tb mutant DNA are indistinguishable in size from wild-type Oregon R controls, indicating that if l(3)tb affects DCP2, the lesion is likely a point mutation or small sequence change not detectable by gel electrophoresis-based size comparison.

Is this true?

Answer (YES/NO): NO